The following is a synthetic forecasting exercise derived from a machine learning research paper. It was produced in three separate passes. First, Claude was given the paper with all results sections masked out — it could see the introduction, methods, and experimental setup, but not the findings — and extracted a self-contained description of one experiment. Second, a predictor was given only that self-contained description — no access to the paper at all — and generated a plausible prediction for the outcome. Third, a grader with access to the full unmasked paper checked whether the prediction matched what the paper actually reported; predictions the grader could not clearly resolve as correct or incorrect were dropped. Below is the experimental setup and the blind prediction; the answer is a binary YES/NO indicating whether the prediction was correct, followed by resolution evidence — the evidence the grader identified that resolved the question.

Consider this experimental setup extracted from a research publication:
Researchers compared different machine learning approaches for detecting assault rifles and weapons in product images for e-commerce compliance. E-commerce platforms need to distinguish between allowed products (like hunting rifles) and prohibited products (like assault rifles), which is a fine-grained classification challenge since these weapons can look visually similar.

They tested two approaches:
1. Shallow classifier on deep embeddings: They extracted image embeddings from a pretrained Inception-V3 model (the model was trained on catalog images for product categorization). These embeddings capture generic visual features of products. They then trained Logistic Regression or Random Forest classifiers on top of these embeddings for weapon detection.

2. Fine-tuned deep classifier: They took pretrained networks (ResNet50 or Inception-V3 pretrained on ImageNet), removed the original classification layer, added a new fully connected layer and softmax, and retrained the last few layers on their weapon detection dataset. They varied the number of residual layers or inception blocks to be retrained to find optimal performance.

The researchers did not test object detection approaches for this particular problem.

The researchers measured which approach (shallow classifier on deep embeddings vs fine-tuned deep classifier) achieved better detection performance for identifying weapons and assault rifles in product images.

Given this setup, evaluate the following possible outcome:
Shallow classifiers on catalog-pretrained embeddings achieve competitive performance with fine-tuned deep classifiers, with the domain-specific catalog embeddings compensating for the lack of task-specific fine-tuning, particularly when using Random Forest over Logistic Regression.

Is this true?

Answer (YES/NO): NO